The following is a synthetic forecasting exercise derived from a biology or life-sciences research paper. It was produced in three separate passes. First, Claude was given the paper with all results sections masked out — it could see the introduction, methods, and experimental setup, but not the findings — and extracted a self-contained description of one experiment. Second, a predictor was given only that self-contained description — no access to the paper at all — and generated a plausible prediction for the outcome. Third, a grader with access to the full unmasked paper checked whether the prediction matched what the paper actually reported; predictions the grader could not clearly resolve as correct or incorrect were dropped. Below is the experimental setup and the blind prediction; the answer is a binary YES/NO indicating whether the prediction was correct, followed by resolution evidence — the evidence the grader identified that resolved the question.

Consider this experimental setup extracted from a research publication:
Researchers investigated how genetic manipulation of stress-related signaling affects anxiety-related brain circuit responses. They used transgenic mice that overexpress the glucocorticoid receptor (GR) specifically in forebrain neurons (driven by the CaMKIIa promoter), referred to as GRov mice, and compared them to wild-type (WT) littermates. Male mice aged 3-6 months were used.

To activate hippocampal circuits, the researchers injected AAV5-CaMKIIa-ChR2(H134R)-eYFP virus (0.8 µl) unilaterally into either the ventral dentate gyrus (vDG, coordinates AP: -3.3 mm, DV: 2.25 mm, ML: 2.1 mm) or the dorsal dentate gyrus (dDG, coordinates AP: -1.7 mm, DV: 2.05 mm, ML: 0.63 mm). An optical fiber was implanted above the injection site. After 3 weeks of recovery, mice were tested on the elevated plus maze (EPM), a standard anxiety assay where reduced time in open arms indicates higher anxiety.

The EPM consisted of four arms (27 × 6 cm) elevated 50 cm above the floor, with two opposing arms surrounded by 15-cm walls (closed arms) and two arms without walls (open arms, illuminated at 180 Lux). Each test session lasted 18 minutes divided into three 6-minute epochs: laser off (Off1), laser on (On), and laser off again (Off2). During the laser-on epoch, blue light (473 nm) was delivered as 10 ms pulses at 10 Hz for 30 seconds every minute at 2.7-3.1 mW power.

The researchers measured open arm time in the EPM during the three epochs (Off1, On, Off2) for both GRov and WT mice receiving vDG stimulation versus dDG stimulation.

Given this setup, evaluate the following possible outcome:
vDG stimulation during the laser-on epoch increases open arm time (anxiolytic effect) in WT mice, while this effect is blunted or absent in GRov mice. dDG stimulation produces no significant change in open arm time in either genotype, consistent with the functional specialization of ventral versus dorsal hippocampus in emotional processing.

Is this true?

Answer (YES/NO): NO